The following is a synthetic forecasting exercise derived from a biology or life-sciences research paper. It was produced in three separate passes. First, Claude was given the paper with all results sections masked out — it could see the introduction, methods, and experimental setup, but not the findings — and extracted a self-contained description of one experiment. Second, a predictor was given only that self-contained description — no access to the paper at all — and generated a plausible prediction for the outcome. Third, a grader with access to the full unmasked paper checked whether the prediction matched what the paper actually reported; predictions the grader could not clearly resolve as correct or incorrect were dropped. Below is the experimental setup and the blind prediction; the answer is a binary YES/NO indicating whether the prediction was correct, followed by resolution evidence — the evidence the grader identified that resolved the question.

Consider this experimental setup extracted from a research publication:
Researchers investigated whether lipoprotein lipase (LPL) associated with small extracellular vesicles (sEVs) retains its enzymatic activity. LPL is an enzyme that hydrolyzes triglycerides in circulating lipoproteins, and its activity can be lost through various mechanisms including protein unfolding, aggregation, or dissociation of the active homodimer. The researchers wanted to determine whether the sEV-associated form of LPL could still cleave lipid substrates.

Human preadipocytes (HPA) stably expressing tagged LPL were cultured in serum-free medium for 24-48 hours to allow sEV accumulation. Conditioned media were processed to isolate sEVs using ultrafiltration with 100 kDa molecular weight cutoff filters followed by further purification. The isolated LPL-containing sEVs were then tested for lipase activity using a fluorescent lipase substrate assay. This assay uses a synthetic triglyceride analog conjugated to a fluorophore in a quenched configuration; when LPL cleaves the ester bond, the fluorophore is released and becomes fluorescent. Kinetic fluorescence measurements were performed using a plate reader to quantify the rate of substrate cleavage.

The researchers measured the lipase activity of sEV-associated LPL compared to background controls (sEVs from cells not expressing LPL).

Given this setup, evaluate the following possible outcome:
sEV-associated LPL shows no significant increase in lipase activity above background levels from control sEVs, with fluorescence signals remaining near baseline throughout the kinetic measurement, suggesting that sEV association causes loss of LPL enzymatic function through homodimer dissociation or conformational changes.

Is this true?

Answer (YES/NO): NO